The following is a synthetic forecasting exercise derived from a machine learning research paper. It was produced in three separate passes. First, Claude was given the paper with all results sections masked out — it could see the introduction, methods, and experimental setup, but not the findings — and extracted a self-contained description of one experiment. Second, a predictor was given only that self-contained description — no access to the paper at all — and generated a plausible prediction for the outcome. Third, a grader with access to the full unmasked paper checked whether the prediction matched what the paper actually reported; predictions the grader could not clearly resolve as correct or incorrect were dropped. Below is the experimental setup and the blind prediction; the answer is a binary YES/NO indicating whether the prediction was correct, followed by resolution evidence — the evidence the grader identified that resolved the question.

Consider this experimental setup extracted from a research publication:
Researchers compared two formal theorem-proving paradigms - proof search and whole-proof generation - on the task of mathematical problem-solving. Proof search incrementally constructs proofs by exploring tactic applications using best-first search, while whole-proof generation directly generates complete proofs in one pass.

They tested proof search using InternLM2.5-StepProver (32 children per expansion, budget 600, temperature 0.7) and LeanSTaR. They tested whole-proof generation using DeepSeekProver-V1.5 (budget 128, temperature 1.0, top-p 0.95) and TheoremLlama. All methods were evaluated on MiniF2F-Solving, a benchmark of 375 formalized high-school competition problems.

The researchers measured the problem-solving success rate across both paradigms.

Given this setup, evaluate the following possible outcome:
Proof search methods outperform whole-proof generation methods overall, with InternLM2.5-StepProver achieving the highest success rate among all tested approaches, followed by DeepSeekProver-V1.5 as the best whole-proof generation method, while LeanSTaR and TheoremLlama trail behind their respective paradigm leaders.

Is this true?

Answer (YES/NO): YES